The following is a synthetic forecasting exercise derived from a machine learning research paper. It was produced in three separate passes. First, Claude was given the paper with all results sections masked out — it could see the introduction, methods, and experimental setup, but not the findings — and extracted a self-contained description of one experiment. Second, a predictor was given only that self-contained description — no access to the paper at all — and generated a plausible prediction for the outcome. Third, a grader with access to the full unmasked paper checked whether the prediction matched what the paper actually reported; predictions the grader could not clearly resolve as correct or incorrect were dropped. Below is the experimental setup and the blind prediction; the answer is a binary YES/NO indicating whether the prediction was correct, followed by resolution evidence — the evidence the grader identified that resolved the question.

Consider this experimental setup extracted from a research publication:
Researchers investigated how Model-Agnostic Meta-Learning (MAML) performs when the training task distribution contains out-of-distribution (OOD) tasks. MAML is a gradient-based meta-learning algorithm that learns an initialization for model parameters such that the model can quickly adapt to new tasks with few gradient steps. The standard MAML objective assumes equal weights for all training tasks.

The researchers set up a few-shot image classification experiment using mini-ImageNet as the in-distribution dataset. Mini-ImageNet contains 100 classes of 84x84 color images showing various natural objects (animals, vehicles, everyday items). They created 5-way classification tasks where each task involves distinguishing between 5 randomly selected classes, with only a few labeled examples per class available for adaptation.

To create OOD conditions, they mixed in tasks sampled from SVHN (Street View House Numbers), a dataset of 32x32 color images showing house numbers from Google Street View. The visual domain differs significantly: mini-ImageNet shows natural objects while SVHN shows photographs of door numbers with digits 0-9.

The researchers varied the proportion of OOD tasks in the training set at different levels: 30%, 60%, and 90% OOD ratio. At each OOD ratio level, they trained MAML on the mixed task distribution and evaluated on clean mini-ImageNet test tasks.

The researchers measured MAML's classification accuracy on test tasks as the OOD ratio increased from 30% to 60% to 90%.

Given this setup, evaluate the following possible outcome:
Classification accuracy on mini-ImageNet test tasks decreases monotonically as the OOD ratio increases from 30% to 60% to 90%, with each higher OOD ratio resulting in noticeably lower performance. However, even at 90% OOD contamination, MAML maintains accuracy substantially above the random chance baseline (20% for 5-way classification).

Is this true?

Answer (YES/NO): NO